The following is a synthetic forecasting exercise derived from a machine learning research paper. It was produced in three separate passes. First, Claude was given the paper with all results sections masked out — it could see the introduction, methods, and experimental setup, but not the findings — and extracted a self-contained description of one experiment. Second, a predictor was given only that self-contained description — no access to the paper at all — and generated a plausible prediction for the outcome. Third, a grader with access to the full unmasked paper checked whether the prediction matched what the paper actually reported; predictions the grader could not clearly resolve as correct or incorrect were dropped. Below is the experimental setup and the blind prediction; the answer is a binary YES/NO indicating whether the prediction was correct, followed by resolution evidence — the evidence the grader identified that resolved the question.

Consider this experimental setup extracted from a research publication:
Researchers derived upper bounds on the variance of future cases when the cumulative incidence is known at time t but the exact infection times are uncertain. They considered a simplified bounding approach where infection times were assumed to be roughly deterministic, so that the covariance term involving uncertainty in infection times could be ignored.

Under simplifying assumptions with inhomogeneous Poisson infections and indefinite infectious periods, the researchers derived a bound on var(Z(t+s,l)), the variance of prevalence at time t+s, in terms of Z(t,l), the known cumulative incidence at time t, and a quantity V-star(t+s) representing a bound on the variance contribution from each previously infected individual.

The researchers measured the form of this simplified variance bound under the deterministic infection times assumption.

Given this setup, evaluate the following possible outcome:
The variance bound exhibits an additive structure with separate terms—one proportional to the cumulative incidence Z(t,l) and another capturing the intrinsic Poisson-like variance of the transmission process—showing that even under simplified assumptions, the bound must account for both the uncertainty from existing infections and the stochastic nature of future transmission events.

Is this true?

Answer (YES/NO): NO